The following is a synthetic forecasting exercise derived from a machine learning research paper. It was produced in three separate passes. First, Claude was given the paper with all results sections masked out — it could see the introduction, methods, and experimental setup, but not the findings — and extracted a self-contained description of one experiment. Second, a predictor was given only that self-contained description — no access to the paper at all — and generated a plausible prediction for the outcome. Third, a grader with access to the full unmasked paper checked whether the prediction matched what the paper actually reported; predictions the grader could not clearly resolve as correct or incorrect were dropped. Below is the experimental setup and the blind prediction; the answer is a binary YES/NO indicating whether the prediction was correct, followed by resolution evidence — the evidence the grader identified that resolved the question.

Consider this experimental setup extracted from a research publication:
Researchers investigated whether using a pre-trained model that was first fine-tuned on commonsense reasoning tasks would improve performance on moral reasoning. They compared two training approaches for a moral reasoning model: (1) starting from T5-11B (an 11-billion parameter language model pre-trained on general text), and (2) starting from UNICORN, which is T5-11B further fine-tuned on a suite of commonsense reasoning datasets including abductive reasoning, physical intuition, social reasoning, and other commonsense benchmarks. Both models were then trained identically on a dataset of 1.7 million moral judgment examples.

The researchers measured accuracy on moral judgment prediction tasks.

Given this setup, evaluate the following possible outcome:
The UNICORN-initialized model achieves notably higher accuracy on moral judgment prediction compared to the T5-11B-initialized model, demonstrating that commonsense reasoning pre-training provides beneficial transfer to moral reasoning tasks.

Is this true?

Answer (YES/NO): NO